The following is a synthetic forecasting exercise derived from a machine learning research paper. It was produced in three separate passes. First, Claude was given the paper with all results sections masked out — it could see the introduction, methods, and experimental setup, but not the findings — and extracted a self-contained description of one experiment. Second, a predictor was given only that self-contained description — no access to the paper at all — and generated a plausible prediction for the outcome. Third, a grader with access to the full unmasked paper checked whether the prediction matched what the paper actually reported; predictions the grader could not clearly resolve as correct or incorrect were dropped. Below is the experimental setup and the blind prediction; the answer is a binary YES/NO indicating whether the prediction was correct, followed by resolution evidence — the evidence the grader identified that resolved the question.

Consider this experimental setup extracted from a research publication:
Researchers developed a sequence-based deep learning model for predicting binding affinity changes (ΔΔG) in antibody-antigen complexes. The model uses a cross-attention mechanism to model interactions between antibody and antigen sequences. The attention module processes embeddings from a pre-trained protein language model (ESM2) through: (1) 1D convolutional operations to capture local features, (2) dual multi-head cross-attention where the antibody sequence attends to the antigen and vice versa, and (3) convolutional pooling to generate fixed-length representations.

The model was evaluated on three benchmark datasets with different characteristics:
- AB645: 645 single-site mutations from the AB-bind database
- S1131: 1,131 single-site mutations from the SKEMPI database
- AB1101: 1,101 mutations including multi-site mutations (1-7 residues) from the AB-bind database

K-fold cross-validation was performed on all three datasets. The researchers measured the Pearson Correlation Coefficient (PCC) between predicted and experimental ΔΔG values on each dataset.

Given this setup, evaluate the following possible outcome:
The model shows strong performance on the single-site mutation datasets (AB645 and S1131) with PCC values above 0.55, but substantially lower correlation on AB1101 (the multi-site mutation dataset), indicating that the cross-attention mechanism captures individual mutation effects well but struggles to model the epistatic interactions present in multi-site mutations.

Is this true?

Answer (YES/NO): NO